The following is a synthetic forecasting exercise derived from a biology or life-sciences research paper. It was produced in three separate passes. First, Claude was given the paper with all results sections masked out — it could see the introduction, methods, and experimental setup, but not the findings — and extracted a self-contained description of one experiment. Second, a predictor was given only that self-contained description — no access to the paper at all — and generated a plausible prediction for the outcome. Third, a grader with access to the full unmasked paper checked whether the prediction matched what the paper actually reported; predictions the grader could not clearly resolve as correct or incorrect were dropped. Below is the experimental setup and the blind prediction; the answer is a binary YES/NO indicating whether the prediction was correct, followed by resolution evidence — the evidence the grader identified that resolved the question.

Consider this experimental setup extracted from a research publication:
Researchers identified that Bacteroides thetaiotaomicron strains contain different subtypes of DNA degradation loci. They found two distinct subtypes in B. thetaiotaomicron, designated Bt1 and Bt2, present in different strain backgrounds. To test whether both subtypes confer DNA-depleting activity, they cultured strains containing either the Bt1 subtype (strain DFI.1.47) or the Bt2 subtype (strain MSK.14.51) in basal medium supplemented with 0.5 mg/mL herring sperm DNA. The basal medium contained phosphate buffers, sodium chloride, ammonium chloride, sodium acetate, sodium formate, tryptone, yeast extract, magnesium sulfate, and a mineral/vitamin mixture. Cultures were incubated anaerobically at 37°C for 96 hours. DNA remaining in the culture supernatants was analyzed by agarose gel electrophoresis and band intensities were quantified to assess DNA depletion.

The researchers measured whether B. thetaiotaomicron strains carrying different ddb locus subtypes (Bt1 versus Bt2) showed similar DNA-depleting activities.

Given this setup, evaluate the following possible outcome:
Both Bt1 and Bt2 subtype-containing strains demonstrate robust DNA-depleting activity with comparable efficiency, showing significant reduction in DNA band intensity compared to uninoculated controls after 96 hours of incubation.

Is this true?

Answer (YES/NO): NO